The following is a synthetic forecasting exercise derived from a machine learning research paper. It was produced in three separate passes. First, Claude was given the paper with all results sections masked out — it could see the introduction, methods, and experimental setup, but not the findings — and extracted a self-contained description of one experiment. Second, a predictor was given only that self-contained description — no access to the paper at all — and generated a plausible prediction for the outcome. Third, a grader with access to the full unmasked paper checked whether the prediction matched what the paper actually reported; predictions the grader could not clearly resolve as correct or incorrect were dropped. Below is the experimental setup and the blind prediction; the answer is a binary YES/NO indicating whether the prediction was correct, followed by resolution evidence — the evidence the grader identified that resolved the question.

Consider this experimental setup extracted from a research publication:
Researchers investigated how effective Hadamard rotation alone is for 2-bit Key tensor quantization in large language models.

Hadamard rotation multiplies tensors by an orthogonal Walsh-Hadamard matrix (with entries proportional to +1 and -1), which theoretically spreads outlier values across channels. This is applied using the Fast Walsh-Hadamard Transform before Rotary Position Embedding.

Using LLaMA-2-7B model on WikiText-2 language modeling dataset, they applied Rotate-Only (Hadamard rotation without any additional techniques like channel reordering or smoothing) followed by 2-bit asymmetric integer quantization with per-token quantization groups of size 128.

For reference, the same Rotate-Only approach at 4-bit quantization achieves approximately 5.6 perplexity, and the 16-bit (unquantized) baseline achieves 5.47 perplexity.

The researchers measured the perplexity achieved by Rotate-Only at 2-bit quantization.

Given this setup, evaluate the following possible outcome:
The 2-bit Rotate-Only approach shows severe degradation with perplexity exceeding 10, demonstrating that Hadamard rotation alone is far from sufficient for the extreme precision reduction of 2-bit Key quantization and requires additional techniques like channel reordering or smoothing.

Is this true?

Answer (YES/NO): NO